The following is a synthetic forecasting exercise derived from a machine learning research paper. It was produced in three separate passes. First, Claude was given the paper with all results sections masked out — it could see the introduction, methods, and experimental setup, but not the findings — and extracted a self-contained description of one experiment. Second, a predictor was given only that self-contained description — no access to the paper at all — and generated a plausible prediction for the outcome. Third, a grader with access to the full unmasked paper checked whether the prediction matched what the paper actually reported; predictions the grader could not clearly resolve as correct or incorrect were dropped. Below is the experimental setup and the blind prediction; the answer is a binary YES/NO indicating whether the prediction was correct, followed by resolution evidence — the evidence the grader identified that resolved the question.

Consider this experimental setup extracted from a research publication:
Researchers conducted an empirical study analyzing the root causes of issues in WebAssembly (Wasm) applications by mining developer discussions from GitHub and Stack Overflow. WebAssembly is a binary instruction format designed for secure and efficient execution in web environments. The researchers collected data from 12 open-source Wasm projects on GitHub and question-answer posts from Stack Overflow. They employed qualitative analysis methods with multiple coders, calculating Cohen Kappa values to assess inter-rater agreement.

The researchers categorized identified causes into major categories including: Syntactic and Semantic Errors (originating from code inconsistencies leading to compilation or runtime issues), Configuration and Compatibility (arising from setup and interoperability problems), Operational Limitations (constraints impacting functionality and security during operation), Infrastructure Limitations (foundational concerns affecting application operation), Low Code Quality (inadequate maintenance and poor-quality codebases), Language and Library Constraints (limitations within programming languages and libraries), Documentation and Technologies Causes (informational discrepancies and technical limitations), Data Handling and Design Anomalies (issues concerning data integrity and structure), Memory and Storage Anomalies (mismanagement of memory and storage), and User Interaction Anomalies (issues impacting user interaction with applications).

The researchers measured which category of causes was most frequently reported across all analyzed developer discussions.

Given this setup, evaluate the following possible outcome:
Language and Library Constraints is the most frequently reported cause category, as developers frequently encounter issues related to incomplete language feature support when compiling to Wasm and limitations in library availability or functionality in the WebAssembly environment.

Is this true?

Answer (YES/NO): NO